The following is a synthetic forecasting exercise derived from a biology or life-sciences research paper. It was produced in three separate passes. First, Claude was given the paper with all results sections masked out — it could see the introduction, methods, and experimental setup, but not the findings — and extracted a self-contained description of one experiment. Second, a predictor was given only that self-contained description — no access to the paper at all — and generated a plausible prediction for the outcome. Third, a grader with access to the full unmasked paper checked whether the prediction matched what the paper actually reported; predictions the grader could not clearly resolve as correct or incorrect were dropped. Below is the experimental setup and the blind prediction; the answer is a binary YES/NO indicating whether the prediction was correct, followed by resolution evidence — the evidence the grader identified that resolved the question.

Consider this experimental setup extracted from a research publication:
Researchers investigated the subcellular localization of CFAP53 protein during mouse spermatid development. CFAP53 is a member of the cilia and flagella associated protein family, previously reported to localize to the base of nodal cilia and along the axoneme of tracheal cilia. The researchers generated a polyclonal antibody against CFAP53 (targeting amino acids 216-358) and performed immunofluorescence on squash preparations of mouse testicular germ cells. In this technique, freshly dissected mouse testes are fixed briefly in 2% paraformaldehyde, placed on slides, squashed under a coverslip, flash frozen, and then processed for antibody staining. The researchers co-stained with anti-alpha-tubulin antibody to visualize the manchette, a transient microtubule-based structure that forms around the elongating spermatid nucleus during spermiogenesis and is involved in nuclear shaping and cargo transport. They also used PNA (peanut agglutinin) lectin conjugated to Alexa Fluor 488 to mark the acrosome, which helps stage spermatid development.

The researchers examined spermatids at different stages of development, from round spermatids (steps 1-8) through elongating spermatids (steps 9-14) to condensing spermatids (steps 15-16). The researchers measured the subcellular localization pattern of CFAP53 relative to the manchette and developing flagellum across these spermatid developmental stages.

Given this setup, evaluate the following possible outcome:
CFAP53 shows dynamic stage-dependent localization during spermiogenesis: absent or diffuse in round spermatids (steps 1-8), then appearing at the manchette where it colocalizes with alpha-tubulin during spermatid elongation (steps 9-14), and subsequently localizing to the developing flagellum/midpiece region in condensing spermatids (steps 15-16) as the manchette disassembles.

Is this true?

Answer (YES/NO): NO